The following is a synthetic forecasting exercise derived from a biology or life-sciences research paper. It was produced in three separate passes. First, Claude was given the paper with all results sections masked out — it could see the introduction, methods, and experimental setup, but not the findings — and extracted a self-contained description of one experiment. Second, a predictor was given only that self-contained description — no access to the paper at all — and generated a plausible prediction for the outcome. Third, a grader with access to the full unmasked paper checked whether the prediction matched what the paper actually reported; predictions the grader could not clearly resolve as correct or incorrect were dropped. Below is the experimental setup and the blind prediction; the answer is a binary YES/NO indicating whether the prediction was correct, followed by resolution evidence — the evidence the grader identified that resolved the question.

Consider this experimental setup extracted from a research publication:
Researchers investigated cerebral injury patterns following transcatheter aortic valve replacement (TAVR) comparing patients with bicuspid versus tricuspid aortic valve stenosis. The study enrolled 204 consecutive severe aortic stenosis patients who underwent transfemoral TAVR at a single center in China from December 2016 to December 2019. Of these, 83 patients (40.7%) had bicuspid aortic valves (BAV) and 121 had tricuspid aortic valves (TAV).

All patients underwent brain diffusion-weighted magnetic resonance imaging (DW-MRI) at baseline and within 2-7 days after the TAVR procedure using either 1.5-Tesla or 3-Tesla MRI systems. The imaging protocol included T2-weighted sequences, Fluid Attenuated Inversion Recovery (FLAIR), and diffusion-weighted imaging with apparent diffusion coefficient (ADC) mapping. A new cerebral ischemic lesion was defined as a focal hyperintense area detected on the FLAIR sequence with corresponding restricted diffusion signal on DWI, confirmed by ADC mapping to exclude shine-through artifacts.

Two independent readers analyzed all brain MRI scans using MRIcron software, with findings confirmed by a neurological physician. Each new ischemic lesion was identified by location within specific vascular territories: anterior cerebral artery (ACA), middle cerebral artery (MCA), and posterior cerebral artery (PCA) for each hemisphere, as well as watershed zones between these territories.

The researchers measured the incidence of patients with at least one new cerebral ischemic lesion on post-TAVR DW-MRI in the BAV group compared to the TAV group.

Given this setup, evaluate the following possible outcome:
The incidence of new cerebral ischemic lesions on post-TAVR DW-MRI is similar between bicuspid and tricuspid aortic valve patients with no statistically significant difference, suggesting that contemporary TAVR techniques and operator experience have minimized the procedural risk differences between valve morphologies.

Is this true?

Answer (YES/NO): YES